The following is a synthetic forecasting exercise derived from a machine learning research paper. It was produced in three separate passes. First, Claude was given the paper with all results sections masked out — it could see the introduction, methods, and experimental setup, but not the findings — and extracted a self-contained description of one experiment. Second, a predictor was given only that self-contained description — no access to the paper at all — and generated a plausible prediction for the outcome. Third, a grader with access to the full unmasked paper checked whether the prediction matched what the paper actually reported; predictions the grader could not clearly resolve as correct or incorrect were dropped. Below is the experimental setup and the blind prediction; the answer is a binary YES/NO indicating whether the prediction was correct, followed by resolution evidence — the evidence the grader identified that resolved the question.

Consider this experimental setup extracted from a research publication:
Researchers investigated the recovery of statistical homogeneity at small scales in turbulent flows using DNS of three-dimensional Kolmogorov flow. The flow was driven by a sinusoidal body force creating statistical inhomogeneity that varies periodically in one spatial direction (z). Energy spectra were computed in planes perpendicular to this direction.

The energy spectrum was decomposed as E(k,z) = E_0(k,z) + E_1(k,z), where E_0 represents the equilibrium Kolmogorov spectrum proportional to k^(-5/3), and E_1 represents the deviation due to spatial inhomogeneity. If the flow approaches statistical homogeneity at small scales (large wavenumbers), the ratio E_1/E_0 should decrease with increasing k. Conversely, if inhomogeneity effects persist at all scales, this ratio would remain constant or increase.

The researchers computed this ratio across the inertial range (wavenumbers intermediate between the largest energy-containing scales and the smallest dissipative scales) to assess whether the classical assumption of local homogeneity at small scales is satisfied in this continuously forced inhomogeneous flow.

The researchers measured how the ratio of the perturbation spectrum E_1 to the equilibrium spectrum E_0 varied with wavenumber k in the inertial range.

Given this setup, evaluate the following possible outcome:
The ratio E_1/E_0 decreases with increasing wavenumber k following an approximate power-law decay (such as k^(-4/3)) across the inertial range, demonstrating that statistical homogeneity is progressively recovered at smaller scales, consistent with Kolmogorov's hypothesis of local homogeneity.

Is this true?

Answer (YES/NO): NO